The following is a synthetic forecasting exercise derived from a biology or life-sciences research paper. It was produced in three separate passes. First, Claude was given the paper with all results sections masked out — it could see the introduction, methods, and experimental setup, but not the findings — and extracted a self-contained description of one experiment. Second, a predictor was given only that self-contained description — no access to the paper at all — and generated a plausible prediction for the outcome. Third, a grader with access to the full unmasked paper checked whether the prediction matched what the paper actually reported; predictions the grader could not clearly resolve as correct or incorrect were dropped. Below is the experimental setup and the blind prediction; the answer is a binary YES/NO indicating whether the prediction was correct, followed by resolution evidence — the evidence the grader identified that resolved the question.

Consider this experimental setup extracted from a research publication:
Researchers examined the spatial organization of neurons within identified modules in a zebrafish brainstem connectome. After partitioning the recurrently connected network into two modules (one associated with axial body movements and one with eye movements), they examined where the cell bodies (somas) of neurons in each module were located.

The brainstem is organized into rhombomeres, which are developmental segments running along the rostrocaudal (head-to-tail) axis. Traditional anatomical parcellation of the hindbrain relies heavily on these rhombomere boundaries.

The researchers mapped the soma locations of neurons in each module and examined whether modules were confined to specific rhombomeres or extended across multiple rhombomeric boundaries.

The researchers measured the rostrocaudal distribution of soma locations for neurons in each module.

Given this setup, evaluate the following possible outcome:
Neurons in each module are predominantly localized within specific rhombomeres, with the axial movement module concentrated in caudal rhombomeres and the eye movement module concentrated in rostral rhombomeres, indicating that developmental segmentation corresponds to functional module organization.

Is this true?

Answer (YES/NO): NO